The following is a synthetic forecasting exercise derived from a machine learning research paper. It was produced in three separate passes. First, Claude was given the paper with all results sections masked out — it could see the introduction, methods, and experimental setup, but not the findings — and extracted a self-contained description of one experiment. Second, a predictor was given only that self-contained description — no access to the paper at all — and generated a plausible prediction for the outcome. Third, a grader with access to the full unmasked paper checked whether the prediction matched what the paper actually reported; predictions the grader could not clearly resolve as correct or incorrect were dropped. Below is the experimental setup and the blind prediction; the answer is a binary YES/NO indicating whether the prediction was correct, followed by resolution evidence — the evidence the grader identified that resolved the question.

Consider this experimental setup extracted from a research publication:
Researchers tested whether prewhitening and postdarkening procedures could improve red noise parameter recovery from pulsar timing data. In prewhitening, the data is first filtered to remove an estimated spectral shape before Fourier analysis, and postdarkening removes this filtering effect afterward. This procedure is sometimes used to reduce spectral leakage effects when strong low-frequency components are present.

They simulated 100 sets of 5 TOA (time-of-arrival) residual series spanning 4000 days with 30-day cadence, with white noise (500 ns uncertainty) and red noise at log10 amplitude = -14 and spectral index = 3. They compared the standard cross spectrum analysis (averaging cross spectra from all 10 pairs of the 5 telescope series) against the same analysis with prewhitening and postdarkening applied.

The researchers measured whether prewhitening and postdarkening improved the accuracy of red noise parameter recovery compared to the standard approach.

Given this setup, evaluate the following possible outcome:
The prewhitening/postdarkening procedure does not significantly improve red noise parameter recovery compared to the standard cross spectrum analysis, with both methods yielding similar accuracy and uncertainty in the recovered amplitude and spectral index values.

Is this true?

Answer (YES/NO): YES